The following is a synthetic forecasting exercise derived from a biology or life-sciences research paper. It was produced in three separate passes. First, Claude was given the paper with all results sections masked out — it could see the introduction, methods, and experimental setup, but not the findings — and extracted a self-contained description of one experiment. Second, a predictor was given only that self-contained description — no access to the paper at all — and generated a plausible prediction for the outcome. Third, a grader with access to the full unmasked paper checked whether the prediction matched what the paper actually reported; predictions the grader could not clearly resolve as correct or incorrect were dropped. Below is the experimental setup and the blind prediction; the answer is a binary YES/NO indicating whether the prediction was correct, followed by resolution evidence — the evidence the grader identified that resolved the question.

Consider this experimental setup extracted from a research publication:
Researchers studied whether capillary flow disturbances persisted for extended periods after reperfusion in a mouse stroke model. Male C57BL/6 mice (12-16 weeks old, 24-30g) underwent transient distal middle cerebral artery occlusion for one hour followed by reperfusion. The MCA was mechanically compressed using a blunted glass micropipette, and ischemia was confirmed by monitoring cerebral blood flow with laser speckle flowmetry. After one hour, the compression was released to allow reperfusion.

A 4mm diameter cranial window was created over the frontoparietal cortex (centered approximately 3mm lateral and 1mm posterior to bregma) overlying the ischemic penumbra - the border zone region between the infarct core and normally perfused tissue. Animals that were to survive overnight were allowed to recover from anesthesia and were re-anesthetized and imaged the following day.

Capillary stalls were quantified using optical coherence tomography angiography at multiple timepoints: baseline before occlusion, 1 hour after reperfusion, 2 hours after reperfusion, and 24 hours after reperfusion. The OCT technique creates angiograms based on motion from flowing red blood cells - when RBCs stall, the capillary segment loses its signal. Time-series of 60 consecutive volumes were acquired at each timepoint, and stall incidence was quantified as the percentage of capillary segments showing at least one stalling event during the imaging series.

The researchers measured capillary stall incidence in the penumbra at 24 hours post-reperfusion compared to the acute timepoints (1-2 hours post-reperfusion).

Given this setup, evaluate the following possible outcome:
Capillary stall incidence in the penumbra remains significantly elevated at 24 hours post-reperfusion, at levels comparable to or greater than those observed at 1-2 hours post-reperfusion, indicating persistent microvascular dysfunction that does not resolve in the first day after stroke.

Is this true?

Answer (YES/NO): YES